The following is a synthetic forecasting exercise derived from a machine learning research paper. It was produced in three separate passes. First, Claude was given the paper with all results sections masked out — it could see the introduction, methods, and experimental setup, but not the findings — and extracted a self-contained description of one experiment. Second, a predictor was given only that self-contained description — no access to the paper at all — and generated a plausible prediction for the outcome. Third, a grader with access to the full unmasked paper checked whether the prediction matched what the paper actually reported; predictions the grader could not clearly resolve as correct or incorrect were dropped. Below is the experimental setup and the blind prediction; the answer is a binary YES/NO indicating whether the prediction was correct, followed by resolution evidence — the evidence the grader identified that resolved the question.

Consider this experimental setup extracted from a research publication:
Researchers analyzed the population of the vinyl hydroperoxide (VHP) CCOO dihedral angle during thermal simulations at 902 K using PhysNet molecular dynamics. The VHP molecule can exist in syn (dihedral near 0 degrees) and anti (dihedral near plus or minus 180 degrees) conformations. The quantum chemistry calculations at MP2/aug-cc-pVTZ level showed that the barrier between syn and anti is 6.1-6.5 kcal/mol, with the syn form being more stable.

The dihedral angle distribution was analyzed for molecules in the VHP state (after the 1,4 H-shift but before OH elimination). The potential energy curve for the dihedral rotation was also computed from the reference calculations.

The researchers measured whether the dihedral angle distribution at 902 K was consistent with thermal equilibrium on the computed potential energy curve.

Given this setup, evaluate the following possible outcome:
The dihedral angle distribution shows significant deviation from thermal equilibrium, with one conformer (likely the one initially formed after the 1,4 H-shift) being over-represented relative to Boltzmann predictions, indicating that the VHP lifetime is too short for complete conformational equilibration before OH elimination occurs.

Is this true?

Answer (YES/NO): NO